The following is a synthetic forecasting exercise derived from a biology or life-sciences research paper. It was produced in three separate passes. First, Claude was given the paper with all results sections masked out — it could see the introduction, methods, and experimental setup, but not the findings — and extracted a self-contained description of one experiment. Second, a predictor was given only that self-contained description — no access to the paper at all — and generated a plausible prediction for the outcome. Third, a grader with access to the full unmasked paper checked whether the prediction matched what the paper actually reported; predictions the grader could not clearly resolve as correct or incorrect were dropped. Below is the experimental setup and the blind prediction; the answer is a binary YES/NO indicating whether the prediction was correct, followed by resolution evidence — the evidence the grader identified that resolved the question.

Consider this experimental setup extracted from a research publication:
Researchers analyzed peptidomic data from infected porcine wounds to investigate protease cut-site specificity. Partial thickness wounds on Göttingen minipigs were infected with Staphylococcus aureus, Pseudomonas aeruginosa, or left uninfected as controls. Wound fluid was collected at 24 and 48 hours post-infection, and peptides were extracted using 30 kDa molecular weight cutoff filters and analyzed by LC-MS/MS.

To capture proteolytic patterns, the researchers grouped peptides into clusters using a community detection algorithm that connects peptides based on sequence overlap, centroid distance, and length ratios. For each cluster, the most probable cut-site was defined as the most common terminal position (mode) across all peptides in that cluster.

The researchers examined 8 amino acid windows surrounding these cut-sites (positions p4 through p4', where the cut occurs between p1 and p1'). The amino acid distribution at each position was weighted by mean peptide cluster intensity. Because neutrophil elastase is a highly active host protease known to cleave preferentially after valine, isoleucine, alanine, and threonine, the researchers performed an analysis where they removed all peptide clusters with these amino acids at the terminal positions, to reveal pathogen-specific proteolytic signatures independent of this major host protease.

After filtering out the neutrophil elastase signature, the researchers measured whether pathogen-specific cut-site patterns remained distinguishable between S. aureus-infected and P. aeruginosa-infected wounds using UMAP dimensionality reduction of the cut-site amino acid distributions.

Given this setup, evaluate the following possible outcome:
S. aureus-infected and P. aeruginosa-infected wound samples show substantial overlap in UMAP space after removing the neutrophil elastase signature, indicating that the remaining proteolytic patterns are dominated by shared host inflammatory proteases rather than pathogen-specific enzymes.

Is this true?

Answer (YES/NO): NO